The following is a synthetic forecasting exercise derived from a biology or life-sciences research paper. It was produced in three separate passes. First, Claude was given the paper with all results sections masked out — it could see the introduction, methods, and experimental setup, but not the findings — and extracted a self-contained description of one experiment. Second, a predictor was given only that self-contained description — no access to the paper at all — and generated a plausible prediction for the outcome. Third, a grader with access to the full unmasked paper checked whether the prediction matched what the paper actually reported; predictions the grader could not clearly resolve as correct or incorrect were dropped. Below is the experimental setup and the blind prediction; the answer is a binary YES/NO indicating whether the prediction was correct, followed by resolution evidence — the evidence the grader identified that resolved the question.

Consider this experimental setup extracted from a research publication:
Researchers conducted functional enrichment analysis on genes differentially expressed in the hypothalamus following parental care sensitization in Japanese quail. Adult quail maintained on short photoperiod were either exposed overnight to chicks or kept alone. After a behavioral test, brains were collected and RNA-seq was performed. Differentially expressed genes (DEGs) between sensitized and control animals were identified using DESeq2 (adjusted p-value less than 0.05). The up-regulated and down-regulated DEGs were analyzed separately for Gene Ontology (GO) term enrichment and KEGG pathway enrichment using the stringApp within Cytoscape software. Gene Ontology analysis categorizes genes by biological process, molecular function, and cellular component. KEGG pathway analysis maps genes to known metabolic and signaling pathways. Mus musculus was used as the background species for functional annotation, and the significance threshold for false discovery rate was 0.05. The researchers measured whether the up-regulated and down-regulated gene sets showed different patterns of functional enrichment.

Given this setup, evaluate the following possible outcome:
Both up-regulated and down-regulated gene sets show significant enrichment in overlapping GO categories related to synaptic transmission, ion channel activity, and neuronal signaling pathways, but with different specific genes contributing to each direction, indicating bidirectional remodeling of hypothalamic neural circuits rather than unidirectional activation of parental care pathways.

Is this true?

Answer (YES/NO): NO